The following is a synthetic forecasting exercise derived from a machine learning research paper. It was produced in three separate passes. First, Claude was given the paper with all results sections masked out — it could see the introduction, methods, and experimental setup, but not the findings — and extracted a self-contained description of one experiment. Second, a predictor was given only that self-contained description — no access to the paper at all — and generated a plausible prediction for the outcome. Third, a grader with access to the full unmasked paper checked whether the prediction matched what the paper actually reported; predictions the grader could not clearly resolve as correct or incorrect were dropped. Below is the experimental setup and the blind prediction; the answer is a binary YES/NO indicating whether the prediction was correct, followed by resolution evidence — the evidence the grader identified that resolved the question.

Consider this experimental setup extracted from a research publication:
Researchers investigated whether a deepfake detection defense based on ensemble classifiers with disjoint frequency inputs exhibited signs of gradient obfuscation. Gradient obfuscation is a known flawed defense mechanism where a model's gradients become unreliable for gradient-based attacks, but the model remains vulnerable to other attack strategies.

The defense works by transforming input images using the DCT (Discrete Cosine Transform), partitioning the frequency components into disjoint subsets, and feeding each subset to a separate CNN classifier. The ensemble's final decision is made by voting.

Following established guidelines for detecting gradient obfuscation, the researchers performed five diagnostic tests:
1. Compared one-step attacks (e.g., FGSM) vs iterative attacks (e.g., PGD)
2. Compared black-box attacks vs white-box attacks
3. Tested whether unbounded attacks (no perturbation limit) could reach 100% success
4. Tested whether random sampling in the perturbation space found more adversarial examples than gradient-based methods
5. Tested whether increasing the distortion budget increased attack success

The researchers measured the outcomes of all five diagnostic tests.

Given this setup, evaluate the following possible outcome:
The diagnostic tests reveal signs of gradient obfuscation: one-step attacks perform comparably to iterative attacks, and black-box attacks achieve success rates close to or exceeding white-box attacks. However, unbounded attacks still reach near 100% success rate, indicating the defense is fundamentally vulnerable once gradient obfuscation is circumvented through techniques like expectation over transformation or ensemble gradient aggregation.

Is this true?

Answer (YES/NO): NO